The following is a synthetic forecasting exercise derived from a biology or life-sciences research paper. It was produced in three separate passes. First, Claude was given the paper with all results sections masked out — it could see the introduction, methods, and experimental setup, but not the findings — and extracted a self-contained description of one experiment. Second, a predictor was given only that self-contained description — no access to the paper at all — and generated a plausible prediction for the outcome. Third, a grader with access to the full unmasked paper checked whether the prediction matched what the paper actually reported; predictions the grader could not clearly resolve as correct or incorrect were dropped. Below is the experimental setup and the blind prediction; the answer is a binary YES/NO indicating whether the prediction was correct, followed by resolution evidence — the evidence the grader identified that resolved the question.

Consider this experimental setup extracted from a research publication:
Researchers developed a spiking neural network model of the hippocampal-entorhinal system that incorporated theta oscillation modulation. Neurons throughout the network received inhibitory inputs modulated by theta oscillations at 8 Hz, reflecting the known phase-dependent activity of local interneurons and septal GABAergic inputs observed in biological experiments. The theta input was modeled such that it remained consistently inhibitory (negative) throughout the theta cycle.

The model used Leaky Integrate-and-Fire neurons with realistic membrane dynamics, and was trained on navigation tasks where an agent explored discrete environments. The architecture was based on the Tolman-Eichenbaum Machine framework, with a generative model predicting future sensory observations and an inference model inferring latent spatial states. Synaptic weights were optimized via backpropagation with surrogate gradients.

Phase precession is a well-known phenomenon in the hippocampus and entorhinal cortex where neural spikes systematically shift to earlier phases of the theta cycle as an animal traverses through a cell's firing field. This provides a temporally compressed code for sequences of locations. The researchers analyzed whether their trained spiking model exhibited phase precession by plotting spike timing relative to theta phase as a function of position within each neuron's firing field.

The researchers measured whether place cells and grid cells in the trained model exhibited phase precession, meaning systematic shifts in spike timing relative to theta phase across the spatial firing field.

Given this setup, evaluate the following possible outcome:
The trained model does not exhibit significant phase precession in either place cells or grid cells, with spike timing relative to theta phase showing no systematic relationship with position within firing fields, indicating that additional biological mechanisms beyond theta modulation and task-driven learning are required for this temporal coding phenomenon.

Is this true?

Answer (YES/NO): NO